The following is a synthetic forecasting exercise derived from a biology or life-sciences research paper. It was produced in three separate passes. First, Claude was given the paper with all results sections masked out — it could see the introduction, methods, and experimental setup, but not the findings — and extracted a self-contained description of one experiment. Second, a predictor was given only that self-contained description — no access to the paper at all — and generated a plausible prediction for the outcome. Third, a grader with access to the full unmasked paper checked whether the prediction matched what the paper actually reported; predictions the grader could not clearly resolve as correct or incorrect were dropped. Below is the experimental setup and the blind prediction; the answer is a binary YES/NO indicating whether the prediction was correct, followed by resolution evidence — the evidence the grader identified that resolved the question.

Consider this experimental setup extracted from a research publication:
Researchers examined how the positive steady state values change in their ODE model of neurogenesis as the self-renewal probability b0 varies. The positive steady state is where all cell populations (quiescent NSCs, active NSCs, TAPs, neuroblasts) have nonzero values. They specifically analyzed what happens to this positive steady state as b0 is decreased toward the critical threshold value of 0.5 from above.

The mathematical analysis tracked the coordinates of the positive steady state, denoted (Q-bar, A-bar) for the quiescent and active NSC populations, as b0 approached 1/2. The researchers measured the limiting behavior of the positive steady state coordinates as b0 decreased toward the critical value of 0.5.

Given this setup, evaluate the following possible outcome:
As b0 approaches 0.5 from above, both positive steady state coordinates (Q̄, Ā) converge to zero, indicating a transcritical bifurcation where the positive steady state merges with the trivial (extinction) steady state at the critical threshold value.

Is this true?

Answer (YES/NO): YES